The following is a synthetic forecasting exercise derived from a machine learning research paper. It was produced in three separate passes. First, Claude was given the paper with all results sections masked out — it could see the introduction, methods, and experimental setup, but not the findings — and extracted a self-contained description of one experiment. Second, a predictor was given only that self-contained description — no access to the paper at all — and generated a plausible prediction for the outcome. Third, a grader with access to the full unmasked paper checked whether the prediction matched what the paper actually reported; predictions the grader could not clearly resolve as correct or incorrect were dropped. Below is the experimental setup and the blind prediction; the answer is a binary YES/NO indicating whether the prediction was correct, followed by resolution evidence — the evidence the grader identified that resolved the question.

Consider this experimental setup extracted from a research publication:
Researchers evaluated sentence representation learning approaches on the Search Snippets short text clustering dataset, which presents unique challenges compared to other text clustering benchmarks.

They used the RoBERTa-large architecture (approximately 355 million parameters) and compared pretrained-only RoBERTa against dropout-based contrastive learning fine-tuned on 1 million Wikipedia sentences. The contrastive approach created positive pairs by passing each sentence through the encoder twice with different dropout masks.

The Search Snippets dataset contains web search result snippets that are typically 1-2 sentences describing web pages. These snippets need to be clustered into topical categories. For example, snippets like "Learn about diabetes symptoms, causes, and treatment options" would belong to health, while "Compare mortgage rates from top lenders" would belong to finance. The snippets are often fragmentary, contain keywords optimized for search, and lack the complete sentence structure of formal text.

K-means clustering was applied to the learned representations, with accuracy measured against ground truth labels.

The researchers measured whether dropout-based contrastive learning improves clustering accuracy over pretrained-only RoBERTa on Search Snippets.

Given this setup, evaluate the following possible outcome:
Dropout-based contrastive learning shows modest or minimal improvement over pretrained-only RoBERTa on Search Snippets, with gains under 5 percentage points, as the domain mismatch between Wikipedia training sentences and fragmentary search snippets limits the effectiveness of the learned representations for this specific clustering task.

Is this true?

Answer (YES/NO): NO